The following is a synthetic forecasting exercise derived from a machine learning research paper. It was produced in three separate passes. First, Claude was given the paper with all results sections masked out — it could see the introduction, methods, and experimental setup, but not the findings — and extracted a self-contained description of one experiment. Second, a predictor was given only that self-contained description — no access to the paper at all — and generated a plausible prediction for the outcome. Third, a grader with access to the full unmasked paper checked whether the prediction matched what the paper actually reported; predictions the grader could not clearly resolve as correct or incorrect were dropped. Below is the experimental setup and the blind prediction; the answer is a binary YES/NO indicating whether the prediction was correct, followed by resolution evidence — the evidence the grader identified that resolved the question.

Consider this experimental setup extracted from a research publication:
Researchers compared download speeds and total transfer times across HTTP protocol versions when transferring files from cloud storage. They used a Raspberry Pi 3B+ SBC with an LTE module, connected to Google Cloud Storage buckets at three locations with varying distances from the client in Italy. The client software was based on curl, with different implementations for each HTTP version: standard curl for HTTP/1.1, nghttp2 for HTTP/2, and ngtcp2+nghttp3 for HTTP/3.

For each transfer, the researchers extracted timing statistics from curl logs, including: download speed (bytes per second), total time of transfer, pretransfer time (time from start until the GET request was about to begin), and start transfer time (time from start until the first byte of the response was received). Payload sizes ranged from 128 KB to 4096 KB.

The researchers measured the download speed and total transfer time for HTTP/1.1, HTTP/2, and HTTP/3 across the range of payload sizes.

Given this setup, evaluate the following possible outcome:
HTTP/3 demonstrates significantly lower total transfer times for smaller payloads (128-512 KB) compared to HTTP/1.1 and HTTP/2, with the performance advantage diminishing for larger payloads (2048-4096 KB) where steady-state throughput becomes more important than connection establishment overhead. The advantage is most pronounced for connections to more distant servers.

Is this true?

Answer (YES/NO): NO